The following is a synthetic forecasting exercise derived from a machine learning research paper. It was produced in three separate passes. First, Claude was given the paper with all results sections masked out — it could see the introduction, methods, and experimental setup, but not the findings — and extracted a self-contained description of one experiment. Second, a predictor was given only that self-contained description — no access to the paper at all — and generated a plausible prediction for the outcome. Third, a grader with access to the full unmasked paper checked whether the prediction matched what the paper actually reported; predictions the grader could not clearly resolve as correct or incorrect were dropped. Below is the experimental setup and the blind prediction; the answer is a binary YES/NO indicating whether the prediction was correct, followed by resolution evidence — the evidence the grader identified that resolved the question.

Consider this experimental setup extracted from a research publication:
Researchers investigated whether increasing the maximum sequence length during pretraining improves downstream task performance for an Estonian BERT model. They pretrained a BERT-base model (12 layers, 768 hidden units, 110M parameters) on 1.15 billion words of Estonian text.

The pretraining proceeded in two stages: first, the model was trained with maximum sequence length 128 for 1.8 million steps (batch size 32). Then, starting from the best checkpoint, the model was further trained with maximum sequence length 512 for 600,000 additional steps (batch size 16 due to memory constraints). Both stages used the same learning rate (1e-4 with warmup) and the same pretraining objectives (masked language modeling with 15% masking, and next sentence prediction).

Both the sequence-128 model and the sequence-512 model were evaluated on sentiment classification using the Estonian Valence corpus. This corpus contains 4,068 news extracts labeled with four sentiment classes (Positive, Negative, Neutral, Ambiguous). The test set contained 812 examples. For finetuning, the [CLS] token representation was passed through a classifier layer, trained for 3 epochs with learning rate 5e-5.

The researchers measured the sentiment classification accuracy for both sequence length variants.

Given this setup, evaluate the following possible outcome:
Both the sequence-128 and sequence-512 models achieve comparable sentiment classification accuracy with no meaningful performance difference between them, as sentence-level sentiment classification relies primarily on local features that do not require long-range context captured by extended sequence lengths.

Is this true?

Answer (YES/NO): YES